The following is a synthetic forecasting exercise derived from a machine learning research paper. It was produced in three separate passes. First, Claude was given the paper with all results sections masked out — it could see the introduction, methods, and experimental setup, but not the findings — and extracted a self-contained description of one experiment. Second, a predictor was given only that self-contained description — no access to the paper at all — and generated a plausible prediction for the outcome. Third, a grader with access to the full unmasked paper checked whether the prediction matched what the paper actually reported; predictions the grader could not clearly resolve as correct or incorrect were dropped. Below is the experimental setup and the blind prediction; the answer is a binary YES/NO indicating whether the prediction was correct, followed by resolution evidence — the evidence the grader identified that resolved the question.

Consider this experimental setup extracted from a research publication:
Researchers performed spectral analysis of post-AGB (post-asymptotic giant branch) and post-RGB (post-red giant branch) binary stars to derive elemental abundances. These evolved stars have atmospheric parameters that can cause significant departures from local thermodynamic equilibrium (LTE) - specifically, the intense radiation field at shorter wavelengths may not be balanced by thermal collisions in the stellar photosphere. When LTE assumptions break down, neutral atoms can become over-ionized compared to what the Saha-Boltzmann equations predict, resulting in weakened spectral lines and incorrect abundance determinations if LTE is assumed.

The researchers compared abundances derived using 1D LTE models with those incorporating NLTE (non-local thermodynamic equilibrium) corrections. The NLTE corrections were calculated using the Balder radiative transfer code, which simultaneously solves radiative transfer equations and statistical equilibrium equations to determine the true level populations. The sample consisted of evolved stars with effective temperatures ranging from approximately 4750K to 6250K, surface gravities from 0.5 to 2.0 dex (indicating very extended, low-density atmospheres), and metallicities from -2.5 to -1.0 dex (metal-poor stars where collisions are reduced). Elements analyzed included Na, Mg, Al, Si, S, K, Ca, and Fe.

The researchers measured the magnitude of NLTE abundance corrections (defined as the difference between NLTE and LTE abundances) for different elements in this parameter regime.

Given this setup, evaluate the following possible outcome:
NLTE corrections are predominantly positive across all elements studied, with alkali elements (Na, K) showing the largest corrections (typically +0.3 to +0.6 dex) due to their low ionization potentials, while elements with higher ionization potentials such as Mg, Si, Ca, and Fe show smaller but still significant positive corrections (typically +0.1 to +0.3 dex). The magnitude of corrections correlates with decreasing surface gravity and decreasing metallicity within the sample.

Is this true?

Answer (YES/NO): NO